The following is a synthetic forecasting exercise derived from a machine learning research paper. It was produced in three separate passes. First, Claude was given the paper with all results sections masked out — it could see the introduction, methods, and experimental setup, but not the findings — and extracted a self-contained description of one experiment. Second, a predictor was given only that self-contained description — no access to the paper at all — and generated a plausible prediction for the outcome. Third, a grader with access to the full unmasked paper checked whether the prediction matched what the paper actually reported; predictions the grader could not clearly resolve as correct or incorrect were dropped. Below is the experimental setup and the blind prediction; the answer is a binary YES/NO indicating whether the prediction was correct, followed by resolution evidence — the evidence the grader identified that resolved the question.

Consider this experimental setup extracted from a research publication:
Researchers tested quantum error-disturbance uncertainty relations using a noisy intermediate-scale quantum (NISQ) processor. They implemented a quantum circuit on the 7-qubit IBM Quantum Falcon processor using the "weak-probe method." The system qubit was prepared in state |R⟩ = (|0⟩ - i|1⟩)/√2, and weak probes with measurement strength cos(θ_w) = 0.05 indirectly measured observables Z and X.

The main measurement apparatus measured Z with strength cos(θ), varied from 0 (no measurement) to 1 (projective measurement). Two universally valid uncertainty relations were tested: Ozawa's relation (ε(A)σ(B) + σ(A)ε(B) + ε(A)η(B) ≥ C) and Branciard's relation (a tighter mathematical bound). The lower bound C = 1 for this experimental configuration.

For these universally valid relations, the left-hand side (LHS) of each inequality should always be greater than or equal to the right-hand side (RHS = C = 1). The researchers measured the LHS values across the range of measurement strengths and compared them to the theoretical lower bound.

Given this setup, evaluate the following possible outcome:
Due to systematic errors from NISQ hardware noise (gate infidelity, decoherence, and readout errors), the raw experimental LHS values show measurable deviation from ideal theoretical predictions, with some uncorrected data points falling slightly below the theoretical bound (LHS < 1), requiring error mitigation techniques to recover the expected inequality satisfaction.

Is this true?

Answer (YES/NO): NO